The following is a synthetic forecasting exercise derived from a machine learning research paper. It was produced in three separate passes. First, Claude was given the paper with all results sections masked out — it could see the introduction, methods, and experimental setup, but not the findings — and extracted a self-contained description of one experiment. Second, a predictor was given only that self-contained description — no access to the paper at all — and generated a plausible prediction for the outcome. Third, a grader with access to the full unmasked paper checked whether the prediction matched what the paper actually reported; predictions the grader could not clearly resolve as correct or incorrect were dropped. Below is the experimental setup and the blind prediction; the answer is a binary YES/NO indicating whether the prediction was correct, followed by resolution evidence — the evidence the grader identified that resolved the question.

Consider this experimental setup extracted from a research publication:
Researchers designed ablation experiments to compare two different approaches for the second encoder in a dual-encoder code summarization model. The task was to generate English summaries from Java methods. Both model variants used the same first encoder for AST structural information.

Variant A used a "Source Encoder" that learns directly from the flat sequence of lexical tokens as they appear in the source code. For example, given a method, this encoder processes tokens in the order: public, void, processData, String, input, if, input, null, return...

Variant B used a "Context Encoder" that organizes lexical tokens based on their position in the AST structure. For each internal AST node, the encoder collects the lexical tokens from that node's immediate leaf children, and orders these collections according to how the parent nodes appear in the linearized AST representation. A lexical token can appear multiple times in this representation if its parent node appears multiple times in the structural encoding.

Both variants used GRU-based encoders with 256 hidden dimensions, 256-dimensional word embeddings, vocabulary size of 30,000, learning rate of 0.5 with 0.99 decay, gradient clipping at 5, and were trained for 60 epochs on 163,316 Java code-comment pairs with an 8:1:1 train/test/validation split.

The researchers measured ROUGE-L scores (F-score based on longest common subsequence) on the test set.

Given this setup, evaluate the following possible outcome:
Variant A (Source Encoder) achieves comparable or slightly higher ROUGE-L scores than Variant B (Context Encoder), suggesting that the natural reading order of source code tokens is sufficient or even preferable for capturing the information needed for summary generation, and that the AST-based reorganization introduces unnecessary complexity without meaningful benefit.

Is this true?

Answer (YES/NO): NO